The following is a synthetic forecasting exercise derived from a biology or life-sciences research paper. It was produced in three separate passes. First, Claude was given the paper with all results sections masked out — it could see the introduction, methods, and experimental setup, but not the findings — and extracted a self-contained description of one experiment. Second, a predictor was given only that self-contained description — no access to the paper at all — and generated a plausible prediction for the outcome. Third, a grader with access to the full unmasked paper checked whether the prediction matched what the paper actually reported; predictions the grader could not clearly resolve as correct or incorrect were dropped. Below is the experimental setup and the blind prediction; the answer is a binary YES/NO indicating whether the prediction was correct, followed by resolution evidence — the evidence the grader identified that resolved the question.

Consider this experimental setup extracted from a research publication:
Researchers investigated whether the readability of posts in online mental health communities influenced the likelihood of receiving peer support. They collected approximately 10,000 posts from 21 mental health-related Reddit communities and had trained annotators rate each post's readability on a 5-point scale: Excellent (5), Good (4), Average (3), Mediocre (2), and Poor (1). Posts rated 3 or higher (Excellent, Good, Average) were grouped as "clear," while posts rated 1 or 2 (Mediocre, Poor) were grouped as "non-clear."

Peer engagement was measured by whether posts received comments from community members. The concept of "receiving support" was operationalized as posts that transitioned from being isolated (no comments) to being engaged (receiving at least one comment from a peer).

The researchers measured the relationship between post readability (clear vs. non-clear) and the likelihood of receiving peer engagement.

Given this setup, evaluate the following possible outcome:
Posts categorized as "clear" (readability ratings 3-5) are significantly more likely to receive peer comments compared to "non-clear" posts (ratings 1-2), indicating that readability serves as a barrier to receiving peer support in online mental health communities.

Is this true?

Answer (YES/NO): YES